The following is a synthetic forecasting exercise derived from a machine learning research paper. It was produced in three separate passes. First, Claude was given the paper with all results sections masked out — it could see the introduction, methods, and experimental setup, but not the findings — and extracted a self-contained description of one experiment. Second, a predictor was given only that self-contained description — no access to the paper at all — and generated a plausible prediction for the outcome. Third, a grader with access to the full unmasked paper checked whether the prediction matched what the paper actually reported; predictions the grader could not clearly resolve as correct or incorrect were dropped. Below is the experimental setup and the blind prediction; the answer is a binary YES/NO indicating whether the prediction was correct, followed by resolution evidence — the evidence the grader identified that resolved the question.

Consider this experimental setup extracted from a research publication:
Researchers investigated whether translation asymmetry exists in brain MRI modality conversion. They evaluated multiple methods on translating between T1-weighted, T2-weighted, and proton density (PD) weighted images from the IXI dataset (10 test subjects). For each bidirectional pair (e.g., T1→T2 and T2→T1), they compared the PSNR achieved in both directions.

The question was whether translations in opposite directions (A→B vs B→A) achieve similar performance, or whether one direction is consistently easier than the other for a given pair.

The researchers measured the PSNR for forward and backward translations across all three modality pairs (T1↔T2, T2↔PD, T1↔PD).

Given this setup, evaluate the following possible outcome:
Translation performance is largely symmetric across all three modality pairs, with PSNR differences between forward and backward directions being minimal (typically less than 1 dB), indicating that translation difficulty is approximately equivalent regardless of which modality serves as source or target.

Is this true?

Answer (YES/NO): YES